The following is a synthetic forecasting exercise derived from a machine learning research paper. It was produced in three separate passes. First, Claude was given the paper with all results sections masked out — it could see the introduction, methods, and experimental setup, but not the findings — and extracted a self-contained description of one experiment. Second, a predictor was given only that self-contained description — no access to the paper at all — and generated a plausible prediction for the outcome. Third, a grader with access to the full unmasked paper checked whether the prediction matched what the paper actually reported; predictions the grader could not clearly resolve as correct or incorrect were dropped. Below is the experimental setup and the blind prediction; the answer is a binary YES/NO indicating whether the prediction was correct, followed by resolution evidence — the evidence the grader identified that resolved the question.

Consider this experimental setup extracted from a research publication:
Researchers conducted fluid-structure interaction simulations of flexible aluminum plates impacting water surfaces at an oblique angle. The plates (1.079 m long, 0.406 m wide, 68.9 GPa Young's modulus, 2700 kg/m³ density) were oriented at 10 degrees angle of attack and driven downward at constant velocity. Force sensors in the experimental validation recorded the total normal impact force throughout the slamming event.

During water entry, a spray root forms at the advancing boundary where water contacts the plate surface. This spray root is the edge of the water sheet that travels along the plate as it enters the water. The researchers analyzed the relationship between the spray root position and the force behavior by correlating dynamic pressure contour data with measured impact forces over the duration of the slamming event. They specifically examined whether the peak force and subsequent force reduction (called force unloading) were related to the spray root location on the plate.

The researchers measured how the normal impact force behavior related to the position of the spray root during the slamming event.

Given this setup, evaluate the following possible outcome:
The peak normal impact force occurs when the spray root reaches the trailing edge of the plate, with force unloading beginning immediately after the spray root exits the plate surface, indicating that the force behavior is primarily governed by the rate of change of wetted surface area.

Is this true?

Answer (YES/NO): NO